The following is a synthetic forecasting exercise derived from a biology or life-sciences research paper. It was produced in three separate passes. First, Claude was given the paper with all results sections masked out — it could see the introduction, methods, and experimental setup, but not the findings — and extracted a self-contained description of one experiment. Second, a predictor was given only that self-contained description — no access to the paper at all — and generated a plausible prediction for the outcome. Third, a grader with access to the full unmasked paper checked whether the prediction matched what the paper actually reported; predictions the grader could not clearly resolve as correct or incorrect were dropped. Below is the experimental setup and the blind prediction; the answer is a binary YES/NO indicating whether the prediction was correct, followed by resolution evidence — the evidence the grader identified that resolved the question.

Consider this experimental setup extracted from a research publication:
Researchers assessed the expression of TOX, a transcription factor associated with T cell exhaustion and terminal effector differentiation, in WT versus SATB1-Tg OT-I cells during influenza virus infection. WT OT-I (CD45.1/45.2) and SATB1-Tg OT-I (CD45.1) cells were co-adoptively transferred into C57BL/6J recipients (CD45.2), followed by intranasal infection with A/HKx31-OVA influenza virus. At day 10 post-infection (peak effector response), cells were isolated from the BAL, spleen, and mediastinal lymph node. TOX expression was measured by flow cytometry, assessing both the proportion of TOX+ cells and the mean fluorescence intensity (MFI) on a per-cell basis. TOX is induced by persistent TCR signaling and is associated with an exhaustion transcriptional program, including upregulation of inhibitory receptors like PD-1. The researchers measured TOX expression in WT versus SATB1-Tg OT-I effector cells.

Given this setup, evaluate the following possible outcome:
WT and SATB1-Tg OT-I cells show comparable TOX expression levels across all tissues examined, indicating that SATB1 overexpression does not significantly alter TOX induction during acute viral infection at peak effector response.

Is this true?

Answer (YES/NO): NO